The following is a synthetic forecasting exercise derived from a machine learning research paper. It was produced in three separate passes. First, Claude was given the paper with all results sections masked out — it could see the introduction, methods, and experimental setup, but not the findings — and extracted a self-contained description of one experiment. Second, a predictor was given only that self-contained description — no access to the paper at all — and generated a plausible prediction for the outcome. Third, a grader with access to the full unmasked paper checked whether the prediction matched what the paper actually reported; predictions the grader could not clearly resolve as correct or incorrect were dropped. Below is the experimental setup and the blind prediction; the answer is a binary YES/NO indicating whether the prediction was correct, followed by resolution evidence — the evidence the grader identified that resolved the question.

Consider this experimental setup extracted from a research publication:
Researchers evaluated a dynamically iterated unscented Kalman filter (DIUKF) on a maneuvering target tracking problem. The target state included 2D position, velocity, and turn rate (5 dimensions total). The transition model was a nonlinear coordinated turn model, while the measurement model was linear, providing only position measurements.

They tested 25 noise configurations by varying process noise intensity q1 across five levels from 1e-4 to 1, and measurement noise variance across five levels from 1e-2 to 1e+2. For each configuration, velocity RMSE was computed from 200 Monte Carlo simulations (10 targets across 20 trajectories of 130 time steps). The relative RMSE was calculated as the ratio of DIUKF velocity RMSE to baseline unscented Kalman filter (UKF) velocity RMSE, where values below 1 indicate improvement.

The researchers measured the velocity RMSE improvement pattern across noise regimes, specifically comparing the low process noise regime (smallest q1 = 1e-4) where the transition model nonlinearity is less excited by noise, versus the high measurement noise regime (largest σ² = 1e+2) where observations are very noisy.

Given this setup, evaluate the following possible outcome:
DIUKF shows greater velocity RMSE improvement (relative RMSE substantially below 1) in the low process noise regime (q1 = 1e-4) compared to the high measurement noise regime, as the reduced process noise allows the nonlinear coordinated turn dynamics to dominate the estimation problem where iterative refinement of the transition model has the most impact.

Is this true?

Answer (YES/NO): NO